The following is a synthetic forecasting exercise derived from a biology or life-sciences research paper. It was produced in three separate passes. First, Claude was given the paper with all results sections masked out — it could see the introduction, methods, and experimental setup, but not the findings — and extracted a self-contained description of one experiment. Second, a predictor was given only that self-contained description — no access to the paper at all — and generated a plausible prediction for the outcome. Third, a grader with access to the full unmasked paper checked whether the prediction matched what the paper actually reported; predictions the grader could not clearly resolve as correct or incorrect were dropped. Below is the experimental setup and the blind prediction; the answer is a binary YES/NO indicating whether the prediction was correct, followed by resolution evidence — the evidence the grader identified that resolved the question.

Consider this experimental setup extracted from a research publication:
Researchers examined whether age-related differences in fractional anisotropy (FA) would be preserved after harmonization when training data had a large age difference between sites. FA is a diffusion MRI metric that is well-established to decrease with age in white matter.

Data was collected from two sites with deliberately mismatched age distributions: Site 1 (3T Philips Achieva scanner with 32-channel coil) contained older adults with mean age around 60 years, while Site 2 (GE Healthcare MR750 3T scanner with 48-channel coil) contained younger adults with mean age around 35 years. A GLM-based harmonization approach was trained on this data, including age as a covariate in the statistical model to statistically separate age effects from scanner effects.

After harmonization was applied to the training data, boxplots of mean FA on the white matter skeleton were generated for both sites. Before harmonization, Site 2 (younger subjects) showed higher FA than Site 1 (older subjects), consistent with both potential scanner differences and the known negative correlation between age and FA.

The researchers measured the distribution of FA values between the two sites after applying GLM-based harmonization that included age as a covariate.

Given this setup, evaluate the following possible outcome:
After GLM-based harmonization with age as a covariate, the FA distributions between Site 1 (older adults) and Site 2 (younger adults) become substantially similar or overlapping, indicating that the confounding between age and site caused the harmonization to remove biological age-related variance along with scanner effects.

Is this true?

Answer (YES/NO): NO